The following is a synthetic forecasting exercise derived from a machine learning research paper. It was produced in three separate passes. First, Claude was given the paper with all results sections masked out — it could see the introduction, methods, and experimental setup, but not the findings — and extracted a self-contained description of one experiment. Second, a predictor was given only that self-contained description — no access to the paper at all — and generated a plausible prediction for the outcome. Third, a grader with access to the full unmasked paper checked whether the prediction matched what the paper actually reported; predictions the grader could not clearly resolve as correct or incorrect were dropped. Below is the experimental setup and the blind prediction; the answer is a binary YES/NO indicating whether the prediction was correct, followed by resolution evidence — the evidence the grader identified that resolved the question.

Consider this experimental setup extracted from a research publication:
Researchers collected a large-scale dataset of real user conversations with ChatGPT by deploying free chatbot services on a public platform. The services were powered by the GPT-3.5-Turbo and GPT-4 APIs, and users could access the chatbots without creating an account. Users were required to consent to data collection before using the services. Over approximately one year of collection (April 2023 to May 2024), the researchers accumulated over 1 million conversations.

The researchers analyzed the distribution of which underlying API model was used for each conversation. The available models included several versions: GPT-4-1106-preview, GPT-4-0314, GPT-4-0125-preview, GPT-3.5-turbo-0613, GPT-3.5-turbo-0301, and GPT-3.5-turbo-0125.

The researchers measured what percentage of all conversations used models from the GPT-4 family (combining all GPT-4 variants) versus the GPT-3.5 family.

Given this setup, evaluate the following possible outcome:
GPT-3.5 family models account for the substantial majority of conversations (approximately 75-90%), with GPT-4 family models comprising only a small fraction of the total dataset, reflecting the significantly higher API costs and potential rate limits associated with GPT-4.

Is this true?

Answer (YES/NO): YES